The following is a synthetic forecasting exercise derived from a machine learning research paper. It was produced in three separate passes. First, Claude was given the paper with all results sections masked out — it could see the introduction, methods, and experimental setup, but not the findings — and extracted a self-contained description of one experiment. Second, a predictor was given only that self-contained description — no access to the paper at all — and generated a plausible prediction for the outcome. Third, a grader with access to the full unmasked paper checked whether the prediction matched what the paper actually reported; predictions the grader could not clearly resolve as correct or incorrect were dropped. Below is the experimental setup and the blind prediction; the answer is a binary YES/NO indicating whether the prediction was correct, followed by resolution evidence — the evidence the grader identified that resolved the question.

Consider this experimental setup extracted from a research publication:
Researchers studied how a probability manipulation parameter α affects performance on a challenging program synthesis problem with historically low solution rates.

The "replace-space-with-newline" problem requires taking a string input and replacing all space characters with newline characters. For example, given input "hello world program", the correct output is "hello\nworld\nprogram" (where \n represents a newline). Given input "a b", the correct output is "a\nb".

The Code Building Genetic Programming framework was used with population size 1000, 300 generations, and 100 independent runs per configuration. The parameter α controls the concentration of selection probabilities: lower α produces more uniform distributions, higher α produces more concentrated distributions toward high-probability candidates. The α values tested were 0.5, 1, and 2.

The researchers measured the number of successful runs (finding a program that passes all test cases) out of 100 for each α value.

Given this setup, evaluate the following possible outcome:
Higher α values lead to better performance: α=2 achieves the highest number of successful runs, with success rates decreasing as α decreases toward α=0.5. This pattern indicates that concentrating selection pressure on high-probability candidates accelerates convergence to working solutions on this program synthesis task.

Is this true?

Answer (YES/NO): YES